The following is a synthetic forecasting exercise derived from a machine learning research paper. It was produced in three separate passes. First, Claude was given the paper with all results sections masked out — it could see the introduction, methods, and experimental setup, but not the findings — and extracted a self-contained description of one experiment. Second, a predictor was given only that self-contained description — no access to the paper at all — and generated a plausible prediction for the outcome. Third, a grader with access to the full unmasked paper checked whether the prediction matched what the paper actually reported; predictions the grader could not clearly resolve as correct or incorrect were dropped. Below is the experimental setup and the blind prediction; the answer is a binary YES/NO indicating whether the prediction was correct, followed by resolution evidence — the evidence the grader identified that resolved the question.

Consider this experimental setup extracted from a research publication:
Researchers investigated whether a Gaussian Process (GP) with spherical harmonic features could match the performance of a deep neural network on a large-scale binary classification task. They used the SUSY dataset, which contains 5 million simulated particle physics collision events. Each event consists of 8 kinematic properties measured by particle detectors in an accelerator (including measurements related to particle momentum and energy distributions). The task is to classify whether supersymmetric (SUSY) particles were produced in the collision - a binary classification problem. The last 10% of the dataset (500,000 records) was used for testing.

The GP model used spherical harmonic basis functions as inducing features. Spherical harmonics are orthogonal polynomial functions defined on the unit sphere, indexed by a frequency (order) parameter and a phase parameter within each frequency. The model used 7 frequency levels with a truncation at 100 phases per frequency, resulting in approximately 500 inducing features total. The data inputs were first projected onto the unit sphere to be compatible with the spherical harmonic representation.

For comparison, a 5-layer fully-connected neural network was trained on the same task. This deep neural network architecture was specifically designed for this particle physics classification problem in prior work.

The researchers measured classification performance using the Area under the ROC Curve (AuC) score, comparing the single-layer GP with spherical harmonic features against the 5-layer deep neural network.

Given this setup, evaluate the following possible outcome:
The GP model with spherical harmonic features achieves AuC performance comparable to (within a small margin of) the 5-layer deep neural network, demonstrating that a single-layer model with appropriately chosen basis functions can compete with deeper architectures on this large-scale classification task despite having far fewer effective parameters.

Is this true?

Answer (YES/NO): YES